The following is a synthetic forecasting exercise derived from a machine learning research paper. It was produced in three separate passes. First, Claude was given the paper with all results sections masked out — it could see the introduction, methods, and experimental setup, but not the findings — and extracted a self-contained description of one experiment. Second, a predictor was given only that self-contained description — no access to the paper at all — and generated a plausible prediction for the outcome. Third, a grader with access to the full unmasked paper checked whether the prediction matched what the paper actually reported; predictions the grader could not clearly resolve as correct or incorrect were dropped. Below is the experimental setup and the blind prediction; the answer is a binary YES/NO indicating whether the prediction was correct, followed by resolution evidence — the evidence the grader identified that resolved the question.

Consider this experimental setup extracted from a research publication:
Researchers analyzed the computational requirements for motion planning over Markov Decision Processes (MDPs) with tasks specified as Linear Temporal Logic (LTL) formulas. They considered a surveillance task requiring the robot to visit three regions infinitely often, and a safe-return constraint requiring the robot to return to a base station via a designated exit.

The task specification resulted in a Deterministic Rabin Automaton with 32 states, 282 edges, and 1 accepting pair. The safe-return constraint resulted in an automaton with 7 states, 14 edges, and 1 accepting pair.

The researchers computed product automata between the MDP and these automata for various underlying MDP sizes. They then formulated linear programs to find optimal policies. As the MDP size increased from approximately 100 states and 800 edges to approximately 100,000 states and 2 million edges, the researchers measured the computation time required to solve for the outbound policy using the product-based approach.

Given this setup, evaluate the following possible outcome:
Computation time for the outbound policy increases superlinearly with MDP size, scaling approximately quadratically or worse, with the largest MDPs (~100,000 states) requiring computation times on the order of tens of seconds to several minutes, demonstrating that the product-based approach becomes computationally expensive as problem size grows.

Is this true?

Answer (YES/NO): NO